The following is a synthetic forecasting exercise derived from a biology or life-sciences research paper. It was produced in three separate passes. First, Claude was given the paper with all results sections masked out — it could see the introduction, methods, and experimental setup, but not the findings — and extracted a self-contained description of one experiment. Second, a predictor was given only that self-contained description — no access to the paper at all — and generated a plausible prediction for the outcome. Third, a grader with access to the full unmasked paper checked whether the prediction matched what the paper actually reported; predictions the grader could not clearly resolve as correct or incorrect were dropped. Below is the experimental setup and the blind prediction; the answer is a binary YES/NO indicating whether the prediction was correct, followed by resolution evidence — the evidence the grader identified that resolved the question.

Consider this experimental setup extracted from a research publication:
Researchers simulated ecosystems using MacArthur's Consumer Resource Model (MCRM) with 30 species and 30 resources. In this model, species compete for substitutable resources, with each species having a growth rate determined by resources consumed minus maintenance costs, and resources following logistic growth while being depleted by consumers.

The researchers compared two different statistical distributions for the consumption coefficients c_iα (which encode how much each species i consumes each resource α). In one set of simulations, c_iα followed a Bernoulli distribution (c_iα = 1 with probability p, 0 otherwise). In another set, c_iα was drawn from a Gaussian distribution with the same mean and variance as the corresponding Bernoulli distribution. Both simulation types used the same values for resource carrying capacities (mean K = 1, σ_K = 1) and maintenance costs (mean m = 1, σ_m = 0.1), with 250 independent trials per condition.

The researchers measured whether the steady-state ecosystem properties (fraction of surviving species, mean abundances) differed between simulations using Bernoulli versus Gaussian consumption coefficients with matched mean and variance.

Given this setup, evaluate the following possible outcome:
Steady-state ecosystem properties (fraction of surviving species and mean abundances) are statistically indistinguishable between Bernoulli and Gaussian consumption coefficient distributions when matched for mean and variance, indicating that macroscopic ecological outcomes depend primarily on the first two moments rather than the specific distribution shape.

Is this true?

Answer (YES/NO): NO